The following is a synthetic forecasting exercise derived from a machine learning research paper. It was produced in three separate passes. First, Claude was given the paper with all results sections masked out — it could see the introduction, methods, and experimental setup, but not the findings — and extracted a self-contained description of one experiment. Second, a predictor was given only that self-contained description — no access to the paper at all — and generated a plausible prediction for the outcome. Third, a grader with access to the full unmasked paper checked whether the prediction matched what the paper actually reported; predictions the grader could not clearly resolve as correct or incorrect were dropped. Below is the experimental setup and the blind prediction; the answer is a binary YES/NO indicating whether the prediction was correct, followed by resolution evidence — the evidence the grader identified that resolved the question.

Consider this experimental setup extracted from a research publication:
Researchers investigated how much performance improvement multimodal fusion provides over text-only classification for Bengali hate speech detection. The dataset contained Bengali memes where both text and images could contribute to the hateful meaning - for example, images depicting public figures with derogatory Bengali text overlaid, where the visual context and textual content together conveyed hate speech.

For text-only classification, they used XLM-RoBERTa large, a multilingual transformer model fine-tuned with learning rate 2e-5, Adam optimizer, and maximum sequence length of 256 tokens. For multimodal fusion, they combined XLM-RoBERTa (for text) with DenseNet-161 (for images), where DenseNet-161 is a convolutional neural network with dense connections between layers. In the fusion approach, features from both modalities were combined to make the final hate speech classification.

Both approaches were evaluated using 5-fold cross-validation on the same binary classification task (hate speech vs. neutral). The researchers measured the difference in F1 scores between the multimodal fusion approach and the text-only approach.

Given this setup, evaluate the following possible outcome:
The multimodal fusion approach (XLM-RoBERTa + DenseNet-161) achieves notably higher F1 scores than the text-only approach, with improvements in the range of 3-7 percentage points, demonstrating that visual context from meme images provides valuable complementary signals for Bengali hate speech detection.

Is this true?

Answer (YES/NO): NO